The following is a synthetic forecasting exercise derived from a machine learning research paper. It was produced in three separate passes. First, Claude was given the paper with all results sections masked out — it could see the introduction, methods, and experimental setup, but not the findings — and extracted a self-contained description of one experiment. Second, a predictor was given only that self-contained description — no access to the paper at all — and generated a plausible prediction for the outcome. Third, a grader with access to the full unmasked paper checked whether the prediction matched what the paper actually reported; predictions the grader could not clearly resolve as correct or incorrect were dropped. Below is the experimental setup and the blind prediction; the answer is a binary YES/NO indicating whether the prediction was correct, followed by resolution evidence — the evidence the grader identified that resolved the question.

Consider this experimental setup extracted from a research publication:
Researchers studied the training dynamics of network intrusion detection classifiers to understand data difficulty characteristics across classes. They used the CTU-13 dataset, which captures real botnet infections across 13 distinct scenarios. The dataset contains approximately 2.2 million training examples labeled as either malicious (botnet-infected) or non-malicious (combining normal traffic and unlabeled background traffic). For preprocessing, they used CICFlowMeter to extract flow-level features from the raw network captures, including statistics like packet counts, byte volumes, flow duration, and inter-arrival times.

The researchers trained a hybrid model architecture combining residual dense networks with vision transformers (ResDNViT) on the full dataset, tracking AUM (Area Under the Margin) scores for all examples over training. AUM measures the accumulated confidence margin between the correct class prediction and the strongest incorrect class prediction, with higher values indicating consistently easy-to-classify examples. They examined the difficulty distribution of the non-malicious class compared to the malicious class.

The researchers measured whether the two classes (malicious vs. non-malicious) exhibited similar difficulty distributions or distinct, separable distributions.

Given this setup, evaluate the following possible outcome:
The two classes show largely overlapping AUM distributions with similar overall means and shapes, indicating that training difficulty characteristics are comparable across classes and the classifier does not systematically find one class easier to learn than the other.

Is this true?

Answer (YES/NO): NO